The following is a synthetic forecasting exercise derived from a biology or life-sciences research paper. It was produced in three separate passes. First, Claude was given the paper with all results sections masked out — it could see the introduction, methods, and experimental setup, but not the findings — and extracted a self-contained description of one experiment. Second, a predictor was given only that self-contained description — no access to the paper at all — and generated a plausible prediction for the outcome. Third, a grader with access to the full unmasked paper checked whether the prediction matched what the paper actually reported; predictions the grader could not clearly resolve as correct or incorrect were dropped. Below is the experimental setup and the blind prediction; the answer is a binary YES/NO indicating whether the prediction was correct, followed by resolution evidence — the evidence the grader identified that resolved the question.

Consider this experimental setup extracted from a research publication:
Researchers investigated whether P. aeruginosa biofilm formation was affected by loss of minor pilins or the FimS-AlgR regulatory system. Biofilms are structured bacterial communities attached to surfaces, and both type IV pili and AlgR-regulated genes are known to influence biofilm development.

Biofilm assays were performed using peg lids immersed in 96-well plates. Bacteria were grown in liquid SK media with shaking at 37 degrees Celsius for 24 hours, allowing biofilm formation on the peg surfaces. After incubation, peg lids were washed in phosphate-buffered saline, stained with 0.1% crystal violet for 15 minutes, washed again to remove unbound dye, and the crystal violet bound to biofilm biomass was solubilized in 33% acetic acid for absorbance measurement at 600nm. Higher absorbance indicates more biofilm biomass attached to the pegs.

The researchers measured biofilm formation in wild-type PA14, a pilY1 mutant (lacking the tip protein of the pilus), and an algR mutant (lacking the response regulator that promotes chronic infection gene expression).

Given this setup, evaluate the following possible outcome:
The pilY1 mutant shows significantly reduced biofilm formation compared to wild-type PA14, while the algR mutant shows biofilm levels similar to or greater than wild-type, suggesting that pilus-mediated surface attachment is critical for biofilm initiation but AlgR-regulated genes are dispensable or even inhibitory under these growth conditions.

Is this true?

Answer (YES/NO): NO